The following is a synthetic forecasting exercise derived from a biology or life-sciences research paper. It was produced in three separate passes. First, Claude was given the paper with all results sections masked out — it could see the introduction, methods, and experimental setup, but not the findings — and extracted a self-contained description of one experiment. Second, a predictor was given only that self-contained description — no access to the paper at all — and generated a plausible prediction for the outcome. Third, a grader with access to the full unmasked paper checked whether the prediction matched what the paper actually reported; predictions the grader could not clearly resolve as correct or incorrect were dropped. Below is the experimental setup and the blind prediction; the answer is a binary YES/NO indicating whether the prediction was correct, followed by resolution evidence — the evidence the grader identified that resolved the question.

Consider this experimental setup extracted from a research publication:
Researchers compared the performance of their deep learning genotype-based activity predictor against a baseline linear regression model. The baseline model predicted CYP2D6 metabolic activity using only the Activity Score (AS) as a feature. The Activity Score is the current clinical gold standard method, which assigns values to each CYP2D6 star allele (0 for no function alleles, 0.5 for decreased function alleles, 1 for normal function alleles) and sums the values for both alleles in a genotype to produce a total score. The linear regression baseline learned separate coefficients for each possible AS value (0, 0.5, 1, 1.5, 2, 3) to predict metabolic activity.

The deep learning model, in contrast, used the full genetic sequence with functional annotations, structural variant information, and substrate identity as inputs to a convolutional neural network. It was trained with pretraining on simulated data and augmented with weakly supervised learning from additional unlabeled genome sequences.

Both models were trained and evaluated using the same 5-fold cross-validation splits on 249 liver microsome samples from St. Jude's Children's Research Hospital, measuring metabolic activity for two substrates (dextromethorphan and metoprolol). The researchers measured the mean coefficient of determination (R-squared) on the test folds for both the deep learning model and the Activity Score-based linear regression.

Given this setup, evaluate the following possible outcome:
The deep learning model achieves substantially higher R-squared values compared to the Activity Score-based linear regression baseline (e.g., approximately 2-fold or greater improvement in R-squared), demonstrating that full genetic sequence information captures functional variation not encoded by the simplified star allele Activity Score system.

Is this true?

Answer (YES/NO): NO